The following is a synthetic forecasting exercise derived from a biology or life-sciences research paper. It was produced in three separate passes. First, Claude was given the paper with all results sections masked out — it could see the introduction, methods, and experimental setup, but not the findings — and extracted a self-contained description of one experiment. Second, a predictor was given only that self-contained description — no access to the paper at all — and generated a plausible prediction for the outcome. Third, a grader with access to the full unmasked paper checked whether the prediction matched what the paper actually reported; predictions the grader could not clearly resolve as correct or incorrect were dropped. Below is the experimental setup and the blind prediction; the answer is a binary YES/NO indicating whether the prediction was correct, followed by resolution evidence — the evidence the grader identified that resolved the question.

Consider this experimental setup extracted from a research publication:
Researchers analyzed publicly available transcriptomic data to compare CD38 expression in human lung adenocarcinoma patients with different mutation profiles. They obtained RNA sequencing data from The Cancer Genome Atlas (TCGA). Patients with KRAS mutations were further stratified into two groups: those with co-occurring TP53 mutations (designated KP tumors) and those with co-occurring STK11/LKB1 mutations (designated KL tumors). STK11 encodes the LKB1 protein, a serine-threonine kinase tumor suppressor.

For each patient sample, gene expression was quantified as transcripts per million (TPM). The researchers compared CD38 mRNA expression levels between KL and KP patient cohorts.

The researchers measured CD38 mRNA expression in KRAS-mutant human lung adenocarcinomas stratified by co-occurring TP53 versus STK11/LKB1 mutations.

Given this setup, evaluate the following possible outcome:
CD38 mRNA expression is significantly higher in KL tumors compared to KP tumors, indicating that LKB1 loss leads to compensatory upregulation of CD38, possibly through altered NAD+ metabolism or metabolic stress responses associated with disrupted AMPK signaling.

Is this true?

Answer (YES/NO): YES